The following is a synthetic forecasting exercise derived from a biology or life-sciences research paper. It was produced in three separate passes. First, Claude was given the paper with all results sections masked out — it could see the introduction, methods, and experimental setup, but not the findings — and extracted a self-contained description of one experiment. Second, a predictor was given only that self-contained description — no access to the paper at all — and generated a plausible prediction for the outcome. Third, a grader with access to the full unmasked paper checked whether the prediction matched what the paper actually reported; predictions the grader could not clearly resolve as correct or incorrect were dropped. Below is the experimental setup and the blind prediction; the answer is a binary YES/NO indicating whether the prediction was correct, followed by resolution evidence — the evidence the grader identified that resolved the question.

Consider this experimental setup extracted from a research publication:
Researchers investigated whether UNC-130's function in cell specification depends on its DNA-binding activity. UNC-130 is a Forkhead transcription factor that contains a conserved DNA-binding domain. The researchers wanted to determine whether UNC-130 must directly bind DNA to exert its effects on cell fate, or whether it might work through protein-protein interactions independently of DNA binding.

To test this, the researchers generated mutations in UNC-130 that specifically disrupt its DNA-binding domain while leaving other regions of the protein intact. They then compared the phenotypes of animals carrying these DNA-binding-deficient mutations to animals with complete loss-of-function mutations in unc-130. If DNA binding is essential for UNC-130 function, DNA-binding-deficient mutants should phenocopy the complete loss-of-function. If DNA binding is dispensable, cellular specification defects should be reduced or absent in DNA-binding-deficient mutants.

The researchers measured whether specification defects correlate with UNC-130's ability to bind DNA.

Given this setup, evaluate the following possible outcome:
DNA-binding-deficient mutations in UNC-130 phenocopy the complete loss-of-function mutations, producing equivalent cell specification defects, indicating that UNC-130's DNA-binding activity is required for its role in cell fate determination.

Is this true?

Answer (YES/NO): YES